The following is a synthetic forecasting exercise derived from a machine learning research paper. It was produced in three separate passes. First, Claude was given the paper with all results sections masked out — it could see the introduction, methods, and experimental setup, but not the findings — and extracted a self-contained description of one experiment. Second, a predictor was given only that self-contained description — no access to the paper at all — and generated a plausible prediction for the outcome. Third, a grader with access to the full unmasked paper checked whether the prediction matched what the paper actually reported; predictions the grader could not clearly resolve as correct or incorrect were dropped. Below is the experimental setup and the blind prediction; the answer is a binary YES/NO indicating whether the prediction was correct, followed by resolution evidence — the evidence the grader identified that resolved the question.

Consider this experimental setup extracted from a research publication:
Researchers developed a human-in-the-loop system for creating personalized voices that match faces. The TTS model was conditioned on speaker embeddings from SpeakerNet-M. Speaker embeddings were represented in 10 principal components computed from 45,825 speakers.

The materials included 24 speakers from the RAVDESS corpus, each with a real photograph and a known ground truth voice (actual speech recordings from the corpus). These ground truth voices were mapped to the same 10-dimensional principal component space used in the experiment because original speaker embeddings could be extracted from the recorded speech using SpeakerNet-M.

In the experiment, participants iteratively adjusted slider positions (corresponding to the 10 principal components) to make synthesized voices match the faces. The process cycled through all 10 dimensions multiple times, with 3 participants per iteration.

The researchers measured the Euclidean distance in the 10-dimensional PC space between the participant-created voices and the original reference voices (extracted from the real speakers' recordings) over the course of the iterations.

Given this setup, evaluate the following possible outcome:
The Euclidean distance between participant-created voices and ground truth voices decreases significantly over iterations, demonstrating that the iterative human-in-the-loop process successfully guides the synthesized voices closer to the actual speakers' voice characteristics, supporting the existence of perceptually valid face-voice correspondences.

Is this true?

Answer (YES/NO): NO